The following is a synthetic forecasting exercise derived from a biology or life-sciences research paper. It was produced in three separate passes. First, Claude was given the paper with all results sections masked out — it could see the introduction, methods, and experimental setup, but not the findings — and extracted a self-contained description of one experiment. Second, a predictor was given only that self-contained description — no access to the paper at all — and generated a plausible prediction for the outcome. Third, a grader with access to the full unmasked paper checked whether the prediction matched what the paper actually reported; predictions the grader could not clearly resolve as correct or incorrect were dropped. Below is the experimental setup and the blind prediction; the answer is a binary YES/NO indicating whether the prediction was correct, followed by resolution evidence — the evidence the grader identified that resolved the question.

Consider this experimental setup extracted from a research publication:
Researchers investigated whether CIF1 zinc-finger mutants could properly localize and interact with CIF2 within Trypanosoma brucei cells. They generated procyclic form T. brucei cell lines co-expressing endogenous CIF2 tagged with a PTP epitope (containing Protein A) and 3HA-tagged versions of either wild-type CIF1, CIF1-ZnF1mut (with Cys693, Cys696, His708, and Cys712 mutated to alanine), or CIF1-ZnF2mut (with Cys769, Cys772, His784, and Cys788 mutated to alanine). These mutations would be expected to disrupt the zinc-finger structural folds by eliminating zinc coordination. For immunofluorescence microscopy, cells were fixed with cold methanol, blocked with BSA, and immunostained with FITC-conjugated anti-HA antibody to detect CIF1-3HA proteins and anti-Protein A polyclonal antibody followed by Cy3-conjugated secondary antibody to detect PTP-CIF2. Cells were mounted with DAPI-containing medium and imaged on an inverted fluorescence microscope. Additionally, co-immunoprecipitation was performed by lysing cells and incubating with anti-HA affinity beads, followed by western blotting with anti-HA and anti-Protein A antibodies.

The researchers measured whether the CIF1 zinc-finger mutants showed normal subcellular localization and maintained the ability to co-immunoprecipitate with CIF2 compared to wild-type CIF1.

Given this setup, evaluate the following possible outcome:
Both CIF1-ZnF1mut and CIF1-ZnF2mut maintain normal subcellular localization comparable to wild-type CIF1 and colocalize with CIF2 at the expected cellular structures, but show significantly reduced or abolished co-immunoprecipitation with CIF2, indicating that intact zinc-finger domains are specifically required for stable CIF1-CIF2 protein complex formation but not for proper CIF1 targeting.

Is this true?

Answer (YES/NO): NO